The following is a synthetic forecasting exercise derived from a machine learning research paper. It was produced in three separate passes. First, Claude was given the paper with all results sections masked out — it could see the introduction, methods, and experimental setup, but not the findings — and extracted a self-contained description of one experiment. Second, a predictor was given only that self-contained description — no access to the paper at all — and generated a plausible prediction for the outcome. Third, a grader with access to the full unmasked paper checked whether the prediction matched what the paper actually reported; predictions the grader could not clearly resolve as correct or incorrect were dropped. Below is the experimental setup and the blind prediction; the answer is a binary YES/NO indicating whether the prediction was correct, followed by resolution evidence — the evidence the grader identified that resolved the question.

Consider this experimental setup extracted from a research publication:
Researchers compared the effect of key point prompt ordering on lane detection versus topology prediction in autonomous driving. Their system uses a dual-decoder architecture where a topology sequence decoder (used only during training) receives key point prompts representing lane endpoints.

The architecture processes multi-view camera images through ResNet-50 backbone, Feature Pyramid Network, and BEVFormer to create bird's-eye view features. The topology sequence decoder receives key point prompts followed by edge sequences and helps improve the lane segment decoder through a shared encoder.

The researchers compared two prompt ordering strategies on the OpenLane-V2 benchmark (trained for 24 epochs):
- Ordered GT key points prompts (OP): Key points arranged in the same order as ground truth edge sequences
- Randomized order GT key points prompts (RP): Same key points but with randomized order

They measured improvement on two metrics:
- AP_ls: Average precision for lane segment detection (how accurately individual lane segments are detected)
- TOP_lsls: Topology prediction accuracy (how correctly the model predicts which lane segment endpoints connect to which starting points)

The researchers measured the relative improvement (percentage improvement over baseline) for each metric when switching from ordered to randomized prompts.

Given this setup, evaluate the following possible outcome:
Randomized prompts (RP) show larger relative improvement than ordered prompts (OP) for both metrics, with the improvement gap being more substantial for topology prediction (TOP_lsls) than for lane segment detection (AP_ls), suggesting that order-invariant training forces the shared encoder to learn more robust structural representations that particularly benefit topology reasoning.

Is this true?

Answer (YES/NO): YES